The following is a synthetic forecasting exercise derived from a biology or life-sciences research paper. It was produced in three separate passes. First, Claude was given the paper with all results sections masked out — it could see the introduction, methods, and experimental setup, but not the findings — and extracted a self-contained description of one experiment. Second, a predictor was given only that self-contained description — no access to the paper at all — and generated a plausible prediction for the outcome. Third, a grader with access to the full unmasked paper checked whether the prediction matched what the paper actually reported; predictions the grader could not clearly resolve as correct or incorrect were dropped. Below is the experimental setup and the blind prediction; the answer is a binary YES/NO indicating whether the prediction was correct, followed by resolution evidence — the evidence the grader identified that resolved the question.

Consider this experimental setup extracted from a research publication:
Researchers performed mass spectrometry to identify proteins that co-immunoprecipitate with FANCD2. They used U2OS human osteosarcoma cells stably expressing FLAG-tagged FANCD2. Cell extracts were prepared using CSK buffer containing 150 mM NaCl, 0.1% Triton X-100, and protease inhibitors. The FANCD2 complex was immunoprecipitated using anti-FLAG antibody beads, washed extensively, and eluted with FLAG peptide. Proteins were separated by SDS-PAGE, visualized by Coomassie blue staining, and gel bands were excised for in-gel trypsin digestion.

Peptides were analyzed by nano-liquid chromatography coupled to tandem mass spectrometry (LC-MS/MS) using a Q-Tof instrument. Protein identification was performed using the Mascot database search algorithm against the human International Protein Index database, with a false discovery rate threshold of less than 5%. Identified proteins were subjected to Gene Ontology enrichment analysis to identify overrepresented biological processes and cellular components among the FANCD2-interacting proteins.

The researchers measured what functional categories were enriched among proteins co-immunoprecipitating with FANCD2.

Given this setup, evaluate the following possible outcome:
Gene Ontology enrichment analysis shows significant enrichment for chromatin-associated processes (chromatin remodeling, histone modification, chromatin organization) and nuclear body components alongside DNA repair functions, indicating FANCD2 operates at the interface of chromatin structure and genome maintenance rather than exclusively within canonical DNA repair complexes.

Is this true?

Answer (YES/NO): NO